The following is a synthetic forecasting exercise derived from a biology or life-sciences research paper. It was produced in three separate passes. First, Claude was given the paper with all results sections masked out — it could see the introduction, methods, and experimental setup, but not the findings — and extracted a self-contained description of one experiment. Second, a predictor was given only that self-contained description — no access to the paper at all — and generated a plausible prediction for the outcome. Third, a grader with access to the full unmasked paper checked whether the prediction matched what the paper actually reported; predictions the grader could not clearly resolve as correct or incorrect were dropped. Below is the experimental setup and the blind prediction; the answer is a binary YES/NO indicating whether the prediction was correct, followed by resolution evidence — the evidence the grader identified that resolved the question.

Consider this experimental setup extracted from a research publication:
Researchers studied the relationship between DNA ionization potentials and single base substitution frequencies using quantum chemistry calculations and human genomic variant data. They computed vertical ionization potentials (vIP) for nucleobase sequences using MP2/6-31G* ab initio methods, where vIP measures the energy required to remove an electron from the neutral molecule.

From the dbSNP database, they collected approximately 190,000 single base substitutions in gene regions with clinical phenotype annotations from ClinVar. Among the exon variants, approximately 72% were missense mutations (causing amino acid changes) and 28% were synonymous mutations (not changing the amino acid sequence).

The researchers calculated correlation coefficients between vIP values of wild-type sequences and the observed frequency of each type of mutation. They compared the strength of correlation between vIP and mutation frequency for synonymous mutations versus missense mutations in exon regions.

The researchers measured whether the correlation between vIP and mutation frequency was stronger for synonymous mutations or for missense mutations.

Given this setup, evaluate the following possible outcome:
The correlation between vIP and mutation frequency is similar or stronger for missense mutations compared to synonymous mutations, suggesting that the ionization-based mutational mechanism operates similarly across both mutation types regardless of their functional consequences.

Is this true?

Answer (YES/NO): NO